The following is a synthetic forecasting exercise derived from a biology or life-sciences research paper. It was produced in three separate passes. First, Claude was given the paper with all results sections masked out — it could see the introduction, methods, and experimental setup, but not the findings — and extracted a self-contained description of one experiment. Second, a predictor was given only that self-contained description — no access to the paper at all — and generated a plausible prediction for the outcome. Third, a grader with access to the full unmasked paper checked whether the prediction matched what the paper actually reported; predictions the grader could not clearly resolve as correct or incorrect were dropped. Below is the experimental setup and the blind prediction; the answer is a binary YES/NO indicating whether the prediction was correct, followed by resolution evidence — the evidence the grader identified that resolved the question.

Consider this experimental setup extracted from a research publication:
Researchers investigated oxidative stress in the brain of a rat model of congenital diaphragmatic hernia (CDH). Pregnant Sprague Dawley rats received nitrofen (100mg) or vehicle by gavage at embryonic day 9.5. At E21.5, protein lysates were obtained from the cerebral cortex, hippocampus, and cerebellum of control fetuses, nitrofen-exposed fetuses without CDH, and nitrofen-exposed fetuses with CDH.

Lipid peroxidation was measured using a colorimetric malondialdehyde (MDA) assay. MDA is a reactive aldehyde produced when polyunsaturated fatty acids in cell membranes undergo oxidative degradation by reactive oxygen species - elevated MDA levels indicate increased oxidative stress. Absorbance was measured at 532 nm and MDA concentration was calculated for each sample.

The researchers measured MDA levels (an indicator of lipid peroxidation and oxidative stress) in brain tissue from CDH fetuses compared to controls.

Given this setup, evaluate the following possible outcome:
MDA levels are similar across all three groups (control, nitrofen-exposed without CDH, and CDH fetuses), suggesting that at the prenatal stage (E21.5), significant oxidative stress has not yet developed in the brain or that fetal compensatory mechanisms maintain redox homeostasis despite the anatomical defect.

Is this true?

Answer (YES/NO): NO